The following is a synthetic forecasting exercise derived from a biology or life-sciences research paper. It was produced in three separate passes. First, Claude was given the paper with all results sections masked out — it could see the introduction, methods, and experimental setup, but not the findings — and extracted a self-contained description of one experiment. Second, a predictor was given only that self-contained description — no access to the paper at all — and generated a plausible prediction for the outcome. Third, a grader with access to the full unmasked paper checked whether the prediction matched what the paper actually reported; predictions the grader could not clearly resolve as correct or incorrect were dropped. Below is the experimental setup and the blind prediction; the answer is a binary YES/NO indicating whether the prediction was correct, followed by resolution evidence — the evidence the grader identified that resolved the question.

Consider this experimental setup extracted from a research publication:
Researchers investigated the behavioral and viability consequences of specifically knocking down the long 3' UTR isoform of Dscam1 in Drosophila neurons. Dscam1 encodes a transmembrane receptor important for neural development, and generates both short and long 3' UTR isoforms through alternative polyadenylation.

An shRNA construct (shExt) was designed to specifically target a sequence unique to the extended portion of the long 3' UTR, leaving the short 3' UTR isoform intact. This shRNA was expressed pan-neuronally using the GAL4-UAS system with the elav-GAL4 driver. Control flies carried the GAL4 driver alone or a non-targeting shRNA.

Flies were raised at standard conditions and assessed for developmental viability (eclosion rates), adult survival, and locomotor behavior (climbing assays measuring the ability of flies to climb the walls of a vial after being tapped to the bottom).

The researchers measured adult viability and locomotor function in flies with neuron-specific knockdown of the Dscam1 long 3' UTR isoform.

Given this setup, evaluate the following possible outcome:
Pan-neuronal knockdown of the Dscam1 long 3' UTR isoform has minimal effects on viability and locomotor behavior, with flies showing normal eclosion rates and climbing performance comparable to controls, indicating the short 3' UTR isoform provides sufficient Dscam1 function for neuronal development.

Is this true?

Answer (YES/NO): NO